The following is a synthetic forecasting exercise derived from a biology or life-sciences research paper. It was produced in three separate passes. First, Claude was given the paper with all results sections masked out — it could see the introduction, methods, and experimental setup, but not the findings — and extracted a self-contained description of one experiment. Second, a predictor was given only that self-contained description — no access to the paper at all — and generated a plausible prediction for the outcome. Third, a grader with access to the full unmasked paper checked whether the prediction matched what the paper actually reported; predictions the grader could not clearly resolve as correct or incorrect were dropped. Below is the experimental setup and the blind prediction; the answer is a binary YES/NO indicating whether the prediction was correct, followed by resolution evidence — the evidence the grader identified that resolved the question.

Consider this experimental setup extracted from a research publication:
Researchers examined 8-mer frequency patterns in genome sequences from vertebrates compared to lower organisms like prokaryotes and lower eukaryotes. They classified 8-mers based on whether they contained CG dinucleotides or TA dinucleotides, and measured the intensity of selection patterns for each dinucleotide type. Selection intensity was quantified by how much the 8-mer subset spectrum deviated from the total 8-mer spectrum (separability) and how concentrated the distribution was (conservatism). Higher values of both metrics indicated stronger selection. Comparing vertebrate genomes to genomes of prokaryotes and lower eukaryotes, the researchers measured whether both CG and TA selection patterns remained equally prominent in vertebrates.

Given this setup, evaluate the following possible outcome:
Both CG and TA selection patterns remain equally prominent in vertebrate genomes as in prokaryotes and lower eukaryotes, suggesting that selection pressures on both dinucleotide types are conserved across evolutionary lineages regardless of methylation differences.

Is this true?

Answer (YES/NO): NO